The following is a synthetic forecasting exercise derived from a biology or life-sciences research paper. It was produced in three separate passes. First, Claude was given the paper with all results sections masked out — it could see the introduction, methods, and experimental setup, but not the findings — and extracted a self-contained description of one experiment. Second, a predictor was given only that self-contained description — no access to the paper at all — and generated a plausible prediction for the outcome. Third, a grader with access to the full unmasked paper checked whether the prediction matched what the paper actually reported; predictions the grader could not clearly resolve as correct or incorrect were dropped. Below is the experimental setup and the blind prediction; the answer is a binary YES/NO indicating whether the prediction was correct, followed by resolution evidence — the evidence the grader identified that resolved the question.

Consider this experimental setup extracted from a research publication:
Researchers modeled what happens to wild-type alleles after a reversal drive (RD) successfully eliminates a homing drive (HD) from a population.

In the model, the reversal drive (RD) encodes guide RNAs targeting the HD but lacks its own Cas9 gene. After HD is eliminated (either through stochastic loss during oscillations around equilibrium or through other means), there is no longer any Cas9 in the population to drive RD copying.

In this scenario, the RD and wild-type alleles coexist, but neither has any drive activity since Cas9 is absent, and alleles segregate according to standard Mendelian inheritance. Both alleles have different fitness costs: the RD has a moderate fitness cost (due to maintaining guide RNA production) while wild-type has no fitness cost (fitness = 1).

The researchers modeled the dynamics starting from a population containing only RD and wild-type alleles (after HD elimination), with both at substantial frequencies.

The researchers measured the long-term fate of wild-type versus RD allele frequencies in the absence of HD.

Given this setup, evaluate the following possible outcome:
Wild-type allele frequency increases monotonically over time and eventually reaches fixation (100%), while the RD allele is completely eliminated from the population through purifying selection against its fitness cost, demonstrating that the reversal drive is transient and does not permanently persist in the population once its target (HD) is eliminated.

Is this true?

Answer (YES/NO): YES